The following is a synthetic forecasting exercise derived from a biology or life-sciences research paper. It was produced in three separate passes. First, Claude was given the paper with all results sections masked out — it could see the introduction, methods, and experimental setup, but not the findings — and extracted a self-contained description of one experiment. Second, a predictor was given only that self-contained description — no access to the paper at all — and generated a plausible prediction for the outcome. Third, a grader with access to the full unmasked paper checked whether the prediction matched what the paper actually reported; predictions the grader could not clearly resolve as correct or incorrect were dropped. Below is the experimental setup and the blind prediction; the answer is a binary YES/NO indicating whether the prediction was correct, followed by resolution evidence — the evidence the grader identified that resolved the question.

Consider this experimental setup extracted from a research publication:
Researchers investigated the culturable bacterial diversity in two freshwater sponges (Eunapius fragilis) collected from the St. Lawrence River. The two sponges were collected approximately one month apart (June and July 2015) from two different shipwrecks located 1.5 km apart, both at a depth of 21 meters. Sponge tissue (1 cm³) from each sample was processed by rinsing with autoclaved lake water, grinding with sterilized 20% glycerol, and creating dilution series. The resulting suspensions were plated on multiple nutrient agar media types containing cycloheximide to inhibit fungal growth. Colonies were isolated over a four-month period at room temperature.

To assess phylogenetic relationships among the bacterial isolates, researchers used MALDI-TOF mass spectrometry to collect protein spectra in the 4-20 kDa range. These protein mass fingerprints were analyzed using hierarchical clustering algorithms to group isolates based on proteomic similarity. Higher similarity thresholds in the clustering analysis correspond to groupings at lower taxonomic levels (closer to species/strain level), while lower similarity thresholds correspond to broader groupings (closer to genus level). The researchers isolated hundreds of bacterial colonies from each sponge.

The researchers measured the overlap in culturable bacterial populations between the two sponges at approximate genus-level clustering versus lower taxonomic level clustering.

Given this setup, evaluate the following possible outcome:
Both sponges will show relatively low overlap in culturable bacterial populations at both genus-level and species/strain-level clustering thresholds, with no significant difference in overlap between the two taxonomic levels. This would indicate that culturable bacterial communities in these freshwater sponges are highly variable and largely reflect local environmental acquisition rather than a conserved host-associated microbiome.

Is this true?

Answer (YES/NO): NO